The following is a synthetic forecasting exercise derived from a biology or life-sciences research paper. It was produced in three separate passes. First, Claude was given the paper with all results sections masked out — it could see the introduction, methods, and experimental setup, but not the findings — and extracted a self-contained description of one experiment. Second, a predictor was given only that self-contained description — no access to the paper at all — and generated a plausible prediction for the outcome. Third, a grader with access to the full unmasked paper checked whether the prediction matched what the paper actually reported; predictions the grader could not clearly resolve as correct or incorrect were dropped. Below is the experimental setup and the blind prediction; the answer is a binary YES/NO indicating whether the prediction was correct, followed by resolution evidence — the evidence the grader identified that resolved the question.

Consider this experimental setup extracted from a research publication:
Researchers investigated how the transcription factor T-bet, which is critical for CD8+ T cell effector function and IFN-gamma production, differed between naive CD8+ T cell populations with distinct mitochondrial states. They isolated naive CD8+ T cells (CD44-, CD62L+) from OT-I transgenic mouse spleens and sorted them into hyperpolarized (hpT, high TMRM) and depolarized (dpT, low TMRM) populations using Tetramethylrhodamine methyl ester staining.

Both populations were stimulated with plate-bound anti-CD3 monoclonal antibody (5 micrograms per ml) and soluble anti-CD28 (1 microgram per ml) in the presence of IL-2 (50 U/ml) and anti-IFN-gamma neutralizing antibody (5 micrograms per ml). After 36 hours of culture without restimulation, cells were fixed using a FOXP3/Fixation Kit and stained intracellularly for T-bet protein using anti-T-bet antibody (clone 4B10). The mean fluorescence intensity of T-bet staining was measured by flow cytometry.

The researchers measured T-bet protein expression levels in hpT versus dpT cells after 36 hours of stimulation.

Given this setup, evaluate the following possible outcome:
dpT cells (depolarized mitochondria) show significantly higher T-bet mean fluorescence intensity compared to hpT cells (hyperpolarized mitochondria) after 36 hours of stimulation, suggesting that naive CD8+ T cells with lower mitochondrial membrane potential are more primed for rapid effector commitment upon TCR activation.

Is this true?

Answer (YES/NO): YES